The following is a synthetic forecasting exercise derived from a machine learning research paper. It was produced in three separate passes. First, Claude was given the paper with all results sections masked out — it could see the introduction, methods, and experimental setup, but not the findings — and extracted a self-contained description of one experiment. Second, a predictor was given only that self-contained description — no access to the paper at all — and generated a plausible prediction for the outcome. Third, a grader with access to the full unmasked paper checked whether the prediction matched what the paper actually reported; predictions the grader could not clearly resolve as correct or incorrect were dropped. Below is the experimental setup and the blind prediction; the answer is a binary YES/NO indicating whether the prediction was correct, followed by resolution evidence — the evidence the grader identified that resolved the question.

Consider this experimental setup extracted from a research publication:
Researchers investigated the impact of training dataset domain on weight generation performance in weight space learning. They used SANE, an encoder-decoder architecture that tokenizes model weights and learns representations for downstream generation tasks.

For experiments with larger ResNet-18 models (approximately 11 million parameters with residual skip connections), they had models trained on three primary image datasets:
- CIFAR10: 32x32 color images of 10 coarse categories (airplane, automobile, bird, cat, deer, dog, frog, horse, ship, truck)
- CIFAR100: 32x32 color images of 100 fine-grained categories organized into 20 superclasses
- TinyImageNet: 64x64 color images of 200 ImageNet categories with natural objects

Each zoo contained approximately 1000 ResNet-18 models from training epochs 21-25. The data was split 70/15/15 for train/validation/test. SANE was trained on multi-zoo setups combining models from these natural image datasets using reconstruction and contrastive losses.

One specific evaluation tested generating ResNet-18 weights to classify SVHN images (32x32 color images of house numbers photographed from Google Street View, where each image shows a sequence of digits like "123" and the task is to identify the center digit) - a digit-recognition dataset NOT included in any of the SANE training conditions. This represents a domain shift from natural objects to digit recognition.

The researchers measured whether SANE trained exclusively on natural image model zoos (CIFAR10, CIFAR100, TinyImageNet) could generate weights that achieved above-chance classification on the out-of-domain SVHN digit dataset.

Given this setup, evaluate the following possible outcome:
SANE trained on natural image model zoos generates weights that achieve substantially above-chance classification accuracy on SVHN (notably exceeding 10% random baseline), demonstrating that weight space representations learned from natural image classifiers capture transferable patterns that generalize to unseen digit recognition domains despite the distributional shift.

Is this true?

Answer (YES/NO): YES